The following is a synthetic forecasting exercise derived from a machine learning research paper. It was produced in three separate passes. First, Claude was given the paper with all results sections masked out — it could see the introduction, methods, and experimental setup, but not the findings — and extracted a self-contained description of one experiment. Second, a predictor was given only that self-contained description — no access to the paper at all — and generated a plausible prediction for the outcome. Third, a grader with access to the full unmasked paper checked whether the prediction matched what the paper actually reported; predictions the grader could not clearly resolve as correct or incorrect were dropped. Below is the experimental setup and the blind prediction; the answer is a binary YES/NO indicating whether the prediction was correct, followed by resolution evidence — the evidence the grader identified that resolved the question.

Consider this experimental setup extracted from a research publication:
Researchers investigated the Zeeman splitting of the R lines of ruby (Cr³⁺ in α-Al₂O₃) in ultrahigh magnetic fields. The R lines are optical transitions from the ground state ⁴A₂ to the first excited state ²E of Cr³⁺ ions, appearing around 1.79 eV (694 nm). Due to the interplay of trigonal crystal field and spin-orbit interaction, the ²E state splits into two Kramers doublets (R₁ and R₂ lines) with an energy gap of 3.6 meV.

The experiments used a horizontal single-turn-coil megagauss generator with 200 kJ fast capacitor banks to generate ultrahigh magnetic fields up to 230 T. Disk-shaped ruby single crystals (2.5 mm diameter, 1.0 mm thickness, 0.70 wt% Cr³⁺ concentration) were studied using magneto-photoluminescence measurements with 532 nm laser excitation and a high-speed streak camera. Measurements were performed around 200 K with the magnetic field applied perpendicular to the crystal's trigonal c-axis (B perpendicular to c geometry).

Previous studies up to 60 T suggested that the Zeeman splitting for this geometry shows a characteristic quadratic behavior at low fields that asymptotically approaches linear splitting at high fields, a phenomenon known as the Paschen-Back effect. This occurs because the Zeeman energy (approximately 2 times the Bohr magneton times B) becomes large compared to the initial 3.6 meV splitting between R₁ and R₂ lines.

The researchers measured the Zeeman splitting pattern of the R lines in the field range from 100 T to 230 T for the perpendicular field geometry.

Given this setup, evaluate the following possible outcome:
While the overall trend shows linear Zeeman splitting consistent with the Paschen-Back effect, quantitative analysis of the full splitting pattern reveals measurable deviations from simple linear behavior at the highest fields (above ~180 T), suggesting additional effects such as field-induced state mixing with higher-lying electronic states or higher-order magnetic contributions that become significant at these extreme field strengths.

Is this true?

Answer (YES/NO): NO